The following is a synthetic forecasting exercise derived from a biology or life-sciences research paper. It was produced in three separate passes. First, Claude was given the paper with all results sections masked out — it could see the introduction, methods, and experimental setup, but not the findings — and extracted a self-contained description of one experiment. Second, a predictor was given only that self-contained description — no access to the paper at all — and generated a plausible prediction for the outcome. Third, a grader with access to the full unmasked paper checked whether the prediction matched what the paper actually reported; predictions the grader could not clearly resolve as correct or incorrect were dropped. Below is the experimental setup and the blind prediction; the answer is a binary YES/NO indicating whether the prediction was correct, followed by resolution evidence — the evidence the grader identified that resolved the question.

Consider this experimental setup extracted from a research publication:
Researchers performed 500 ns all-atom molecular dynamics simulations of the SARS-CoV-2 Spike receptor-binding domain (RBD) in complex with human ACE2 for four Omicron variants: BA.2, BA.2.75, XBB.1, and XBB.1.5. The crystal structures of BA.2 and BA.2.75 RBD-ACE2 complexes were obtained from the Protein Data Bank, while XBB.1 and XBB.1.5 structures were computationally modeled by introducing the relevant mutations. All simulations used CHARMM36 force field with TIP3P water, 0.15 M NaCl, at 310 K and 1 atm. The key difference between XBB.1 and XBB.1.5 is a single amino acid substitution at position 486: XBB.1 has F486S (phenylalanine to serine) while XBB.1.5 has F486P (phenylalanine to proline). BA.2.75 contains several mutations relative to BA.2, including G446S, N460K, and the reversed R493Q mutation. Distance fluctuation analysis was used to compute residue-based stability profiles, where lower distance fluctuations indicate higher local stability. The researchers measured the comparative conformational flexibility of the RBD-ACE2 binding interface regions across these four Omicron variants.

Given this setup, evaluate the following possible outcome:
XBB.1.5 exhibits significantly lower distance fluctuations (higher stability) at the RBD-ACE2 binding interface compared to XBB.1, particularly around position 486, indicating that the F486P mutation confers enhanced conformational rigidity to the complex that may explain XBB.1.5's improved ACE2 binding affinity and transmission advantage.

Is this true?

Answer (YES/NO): YES